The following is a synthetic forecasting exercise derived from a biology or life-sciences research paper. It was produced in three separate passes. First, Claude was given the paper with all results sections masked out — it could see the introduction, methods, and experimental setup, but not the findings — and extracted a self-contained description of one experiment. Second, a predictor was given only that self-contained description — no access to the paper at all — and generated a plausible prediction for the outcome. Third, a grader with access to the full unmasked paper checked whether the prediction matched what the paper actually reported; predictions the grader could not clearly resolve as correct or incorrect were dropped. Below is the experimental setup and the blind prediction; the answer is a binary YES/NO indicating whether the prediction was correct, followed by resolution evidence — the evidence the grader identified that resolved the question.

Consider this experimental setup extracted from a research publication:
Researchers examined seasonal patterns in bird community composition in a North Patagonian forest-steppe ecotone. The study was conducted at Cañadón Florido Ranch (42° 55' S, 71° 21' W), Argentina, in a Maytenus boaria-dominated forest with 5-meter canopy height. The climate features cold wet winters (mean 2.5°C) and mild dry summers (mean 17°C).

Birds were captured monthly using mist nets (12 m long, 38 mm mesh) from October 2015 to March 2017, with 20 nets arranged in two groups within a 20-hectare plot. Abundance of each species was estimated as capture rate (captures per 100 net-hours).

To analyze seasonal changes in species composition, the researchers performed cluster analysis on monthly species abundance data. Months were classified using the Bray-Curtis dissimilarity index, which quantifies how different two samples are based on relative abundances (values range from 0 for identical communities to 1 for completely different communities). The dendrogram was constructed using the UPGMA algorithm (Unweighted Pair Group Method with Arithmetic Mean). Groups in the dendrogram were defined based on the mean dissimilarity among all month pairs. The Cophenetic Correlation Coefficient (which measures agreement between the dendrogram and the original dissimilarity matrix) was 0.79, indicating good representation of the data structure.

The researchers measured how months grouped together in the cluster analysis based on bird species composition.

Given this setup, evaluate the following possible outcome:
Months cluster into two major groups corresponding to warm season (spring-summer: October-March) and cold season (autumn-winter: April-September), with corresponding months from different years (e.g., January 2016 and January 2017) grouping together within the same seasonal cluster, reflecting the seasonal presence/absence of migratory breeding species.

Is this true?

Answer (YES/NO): NO